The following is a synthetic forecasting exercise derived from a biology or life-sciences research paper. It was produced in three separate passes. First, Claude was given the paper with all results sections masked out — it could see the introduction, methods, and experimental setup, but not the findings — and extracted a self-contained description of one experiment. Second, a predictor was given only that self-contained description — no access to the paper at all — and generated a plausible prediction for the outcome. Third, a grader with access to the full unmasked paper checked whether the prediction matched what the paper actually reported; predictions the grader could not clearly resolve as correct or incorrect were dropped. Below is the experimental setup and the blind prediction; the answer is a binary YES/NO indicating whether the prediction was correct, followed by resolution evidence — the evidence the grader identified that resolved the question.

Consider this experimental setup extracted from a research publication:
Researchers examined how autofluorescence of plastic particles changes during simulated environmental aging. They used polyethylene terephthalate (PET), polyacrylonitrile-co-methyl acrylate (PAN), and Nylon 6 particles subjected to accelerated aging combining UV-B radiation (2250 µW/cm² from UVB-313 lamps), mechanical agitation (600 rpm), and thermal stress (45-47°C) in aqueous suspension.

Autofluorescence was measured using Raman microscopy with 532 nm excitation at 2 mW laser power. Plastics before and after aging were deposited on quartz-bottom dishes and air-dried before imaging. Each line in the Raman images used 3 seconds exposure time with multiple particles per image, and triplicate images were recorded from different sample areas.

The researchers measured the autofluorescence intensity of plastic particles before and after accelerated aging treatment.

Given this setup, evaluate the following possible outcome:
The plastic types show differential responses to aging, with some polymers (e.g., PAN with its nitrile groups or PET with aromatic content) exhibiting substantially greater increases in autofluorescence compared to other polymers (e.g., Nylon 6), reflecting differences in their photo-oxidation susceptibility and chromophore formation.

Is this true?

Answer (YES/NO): YES